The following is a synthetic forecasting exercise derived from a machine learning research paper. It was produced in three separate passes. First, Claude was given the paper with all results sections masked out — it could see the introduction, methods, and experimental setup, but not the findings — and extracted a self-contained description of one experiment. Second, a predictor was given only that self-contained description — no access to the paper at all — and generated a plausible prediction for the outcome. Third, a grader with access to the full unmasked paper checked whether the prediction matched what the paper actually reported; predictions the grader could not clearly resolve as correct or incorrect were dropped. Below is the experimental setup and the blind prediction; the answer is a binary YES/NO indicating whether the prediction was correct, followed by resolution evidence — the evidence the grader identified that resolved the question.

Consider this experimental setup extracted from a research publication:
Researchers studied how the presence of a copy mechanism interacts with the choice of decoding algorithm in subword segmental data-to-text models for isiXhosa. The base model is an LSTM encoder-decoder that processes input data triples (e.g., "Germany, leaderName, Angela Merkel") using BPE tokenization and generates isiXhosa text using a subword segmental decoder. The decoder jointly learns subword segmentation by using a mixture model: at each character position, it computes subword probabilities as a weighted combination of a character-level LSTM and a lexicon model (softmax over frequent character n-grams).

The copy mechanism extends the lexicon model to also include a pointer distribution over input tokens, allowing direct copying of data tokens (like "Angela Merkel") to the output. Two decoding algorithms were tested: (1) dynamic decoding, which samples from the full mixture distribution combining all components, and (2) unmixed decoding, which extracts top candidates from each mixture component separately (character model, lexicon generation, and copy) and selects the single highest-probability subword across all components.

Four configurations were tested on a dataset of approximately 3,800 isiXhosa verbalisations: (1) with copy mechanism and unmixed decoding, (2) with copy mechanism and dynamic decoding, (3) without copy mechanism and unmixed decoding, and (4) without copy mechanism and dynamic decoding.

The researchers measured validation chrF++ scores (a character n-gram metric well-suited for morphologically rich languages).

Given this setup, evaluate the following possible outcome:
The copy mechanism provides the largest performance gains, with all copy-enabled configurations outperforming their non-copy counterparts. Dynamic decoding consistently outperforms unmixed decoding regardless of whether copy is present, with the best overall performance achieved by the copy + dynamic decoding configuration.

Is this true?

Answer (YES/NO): NO